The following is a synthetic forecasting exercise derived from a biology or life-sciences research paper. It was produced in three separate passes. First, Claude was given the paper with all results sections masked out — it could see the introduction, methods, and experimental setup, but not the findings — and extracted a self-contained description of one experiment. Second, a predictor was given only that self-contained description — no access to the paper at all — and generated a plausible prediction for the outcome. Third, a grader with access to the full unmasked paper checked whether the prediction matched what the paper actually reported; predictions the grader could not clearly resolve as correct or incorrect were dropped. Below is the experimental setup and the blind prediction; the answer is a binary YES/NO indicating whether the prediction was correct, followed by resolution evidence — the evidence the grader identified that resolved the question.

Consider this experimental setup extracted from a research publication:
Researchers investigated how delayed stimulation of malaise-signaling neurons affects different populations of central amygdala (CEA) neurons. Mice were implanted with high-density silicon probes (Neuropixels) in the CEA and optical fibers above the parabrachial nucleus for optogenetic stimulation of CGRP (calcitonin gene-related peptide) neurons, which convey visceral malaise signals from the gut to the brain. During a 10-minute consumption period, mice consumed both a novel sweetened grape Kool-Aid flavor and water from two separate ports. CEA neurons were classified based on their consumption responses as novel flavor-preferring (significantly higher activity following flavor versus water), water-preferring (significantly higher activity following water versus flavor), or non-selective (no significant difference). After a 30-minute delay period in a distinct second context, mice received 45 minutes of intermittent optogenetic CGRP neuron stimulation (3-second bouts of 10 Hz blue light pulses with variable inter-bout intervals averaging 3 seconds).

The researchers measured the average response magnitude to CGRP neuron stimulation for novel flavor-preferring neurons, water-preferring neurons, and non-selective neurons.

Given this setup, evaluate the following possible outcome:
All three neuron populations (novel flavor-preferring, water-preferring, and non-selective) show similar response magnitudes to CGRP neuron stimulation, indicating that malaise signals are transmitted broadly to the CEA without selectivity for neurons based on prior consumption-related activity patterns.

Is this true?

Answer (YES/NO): NO